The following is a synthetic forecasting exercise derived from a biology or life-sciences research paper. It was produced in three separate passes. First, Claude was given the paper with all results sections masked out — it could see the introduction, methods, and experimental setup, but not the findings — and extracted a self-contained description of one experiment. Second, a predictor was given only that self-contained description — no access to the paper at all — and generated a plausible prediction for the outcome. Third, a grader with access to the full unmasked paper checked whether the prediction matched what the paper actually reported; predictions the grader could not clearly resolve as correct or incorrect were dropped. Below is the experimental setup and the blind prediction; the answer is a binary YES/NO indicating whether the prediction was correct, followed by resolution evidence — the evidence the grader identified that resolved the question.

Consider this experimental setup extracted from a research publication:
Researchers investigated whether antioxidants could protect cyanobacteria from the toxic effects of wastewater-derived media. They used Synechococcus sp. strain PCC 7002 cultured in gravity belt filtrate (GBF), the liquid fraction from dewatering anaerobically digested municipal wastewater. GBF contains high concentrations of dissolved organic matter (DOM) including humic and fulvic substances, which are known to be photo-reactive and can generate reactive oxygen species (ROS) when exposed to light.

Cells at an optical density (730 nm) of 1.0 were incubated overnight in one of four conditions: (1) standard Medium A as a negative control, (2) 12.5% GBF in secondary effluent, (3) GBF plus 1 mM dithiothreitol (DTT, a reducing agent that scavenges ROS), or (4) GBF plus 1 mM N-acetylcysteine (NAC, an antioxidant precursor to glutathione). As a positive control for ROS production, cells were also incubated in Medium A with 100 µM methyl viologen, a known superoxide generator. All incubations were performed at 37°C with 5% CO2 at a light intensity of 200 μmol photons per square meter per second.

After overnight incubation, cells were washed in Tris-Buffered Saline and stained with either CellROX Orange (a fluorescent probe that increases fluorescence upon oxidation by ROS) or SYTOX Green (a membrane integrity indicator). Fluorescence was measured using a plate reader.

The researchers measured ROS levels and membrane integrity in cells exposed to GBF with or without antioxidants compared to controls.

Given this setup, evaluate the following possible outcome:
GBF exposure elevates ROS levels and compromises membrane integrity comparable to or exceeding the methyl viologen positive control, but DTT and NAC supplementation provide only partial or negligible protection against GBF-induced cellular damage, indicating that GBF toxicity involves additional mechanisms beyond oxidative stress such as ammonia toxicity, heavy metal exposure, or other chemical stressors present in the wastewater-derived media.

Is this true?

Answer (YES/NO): NO